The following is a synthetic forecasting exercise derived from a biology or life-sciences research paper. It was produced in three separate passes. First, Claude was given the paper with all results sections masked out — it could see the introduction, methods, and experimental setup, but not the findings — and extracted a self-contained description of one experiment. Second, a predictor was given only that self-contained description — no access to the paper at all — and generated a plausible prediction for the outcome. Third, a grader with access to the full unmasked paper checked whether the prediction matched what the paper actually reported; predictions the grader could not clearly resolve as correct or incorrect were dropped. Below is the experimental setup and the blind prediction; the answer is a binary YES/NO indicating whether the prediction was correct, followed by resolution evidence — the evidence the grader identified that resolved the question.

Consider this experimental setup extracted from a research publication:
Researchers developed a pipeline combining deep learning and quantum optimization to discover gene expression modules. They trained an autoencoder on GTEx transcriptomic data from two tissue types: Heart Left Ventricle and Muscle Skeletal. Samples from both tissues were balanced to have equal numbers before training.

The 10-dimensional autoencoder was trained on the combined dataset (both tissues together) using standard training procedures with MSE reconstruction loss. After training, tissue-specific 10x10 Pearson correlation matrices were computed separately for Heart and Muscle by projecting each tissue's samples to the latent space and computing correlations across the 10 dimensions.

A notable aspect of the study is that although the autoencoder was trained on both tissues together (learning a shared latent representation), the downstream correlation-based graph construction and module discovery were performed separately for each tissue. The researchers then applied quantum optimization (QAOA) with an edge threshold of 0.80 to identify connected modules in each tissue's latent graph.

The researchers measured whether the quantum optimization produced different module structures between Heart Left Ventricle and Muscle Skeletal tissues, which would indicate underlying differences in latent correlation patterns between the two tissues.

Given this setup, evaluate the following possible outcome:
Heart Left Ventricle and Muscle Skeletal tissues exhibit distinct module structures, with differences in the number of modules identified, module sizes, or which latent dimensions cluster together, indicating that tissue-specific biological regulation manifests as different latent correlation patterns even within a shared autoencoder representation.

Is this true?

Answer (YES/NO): YES